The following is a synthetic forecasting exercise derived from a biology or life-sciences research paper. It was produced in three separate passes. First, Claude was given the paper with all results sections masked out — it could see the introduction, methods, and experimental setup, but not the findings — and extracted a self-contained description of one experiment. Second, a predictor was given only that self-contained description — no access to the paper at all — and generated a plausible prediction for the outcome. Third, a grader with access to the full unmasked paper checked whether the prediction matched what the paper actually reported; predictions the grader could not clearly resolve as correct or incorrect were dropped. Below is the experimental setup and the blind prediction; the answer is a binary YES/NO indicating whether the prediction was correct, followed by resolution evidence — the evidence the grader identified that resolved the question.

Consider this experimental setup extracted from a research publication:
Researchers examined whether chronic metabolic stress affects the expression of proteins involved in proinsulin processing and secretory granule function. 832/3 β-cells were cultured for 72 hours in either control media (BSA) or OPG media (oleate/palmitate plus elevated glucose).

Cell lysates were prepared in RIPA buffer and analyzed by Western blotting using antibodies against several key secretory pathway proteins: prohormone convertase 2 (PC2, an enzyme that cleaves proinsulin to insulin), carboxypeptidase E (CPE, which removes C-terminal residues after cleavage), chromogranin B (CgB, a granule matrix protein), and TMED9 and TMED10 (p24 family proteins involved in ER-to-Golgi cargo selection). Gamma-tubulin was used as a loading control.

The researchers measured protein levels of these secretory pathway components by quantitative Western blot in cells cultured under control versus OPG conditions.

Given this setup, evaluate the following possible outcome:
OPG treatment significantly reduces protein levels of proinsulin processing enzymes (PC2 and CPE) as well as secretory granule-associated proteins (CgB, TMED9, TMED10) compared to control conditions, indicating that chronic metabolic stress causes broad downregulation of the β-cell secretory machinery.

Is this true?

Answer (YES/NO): NO